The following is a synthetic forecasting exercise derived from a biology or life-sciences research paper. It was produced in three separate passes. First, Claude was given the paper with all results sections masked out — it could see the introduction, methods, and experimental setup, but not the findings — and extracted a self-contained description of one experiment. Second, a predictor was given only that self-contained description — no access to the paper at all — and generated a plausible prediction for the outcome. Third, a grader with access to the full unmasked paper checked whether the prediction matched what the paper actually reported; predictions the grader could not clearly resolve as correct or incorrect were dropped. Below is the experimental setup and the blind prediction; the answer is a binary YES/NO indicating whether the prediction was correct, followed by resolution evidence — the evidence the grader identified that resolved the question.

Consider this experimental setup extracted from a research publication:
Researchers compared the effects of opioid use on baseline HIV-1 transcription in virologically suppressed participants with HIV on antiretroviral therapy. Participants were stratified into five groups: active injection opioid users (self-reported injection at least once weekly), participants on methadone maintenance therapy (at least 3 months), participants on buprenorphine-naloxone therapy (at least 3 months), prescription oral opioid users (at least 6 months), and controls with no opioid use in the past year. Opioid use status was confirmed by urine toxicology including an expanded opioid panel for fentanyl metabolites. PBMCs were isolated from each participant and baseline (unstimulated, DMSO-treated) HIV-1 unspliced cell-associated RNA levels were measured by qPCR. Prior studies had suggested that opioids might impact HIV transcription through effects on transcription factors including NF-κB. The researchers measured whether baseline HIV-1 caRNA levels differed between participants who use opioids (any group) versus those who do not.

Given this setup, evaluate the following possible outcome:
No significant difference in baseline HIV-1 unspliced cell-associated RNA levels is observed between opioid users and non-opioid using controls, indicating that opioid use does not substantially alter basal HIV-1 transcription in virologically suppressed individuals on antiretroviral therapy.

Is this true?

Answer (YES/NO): YES